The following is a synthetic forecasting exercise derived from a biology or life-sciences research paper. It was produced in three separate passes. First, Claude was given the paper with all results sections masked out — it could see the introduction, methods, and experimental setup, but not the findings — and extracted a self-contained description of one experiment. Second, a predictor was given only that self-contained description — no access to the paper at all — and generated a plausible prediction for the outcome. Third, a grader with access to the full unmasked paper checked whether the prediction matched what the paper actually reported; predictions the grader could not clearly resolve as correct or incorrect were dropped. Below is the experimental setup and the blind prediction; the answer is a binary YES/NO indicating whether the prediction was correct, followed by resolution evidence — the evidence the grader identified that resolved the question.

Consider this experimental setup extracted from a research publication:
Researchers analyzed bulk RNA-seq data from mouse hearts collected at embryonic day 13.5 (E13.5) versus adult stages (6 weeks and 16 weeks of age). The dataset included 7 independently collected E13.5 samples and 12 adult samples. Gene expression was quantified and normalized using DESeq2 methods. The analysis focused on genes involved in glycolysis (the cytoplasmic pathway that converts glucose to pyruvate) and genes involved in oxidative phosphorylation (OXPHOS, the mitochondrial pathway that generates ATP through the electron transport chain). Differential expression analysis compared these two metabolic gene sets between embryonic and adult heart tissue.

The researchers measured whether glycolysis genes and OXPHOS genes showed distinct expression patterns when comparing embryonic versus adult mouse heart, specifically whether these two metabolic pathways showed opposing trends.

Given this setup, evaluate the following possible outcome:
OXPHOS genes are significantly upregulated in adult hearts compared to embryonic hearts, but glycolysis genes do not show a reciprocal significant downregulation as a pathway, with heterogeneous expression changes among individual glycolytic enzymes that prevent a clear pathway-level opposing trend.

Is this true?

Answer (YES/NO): YES